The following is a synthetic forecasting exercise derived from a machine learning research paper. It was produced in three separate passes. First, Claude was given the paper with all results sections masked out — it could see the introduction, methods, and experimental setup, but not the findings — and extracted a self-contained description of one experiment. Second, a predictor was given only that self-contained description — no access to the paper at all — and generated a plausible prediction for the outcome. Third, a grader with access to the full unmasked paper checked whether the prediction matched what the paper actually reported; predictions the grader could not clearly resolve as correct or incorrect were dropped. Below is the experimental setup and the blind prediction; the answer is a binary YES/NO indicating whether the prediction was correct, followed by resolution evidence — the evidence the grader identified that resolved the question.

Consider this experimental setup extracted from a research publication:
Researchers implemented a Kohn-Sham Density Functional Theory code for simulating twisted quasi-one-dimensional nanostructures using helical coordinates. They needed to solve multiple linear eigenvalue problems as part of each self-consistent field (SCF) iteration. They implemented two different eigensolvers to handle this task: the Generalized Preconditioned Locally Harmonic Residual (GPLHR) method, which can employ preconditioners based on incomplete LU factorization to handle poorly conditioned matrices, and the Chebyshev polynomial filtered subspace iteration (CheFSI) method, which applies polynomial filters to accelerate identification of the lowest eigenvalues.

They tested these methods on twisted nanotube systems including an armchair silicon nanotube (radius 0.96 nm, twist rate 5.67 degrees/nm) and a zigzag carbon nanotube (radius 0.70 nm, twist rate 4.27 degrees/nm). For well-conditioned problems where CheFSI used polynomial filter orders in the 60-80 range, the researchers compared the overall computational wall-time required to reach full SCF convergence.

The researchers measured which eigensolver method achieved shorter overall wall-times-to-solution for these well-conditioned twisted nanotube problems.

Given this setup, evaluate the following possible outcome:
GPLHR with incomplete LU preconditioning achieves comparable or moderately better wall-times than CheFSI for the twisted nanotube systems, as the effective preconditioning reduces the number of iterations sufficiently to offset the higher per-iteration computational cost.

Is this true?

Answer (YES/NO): NO